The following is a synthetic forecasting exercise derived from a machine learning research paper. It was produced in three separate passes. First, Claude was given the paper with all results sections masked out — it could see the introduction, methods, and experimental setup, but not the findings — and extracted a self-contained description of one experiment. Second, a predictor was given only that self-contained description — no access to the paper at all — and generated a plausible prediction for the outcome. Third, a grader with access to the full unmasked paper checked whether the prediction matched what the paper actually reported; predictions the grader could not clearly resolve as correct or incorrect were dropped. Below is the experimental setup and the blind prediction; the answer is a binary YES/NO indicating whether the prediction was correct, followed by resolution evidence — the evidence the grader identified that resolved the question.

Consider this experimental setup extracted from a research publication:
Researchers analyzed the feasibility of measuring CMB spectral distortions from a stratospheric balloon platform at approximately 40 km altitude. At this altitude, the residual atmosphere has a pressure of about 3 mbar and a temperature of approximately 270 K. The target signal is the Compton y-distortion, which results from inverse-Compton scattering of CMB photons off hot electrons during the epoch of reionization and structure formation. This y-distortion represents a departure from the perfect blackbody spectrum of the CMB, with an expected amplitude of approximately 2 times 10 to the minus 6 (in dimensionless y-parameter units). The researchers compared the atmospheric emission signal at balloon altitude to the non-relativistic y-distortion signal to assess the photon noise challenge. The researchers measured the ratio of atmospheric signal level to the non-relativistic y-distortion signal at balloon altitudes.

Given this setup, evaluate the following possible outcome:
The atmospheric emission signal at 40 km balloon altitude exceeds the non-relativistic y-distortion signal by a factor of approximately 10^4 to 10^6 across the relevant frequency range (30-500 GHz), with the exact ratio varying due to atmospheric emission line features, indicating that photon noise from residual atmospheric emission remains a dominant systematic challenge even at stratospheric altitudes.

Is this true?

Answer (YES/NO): NO